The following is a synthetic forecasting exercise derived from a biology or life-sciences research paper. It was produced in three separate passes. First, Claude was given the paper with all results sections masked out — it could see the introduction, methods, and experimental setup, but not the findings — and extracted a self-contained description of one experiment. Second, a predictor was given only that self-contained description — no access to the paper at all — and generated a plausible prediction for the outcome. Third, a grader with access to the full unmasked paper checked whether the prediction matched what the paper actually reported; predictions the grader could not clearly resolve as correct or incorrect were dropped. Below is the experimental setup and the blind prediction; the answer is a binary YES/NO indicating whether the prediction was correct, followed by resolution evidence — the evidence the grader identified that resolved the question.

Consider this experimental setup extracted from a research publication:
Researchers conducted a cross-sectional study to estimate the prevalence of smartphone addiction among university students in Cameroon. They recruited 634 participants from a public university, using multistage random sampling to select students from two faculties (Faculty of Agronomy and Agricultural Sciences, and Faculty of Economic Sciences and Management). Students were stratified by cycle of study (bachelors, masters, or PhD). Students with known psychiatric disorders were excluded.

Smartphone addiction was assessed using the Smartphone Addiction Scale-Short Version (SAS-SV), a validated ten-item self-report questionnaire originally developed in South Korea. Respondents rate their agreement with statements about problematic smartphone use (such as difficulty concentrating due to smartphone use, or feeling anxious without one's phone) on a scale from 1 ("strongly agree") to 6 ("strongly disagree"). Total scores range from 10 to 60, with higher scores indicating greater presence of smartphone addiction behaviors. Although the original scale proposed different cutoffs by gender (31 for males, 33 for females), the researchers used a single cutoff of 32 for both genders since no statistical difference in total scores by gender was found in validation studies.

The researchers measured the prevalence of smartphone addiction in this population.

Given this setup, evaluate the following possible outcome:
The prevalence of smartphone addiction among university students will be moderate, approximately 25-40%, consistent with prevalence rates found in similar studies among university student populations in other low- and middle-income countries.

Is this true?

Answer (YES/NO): NO